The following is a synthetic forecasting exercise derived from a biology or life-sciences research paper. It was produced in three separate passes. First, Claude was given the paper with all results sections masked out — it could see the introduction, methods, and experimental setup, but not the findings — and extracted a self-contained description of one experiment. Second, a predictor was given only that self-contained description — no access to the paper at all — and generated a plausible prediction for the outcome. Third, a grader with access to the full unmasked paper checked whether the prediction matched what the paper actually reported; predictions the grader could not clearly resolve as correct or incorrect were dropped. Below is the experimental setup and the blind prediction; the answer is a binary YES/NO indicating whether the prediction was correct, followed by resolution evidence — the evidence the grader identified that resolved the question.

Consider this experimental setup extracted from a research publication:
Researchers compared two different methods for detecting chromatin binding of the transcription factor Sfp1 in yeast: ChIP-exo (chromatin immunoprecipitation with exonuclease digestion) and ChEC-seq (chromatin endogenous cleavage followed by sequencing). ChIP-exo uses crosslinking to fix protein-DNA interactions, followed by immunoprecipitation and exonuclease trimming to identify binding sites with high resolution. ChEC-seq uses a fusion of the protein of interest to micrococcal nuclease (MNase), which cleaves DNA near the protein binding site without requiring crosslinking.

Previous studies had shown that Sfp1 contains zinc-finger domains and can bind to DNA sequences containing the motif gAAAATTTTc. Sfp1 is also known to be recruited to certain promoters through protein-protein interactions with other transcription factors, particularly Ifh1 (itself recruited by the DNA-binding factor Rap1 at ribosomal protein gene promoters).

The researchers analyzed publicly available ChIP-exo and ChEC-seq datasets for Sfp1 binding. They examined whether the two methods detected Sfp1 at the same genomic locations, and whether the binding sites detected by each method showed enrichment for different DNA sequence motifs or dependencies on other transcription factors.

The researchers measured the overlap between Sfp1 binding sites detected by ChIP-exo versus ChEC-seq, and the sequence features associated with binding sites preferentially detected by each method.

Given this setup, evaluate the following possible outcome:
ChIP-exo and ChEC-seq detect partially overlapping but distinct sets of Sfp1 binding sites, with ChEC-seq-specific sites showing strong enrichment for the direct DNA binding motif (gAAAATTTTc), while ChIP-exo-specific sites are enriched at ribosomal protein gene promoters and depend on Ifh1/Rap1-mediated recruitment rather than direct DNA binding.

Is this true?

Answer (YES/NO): YES